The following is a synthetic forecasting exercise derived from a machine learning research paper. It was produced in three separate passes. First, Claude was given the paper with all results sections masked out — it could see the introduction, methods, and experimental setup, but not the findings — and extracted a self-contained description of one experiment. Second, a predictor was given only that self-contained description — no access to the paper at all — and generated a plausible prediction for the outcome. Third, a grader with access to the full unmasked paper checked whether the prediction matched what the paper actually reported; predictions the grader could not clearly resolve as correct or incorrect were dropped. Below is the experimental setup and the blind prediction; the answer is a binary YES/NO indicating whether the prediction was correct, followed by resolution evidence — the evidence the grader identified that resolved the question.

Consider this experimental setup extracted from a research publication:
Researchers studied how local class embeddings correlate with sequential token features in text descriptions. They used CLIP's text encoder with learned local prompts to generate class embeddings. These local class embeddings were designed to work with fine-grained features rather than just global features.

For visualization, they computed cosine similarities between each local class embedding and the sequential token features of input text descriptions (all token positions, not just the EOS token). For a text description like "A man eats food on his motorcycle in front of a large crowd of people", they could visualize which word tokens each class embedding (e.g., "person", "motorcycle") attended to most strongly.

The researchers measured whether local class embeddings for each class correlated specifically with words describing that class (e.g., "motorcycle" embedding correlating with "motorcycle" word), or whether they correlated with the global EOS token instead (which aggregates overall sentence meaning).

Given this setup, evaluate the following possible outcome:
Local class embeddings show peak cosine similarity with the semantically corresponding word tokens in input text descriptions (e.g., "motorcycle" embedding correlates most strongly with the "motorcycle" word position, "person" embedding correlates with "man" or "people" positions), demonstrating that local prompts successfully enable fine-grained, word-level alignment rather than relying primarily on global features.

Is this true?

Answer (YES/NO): YES